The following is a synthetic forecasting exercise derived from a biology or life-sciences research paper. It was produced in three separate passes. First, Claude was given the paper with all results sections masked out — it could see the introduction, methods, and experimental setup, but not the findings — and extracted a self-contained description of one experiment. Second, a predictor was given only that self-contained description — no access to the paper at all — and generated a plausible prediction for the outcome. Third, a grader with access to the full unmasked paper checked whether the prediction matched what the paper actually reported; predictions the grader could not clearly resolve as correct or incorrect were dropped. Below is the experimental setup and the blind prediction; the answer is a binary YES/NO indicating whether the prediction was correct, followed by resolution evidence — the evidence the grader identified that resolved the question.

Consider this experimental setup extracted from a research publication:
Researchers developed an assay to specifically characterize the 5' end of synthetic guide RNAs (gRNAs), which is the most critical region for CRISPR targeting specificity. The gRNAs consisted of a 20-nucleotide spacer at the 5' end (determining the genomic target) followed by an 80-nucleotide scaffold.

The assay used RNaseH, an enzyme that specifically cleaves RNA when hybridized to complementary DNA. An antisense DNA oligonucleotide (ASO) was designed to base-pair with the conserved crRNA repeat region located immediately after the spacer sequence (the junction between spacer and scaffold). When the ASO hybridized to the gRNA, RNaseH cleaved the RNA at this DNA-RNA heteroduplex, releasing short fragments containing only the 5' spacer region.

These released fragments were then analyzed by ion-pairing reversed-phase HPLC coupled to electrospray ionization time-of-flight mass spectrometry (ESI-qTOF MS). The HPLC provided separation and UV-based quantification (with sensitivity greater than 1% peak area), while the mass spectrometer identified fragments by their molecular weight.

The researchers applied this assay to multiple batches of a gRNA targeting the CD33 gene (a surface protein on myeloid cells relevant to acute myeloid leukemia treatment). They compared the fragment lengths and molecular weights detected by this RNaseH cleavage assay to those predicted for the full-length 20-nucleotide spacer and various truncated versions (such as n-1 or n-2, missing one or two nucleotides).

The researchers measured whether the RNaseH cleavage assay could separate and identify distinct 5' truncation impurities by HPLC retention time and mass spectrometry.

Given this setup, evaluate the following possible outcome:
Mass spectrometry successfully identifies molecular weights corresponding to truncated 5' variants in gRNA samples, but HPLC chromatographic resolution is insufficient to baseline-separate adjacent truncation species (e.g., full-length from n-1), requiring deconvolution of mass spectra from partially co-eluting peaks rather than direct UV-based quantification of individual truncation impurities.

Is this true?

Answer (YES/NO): NO